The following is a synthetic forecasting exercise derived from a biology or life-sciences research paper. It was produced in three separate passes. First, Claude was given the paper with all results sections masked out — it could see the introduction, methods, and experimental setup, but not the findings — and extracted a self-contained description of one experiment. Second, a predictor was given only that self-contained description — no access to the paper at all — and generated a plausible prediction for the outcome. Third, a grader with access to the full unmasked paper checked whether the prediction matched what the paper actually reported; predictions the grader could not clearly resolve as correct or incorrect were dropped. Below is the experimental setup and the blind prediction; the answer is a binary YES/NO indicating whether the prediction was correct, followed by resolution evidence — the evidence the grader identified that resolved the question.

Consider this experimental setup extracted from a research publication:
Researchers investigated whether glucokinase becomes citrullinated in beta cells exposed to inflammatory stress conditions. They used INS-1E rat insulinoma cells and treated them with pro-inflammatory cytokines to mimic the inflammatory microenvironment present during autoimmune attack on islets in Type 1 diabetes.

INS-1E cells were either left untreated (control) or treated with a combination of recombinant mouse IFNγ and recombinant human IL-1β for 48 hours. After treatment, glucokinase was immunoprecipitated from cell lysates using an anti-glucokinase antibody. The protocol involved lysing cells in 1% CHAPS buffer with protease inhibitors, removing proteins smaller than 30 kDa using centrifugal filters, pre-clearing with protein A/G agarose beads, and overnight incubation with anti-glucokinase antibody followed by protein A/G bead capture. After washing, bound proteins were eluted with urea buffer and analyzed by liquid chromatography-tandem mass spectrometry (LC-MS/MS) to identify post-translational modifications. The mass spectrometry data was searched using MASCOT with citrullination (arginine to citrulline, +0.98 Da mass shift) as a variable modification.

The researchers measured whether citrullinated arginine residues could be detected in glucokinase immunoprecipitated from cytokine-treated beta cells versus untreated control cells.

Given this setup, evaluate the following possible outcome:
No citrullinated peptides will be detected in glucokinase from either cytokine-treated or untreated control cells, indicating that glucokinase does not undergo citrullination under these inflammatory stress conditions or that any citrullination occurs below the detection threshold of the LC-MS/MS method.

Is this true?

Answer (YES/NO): NO